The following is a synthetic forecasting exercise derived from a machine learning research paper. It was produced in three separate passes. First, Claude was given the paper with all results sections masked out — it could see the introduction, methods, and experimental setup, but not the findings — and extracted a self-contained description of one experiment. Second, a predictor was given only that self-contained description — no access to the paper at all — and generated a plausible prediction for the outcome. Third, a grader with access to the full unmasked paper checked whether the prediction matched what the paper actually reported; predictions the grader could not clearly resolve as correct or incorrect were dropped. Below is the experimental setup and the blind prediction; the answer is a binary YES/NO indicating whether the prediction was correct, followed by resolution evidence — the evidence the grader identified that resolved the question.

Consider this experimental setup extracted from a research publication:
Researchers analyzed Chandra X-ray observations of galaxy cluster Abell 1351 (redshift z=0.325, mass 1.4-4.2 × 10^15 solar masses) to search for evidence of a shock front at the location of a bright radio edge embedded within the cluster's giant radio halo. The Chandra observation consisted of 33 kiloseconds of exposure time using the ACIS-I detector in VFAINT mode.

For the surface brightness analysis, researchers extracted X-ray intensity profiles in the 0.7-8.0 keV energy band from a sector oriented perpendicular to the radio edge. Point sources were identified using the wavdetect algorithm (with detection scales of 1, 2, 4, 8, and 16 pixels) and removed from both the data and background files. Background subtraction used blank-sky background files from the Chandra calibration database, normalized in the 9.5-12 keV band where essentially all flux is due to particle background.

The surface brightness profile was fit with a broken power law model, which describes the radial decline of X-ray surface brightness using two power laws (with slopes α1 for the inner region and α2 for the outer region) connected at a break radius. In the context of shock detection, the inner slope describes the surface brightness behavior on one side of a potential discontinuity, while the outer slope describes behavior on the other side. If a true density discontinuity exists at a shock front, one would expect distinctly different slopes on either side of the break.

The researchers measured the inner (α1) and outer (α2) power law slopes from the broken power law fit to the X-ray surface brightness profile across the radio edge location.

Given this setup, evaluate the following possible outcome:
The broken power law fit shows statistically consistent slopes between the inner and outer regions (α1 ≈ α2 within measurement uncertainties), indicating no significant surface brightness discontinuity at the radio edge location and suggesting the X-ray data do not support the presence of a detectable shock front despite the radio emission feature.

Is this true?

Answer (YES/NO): NO